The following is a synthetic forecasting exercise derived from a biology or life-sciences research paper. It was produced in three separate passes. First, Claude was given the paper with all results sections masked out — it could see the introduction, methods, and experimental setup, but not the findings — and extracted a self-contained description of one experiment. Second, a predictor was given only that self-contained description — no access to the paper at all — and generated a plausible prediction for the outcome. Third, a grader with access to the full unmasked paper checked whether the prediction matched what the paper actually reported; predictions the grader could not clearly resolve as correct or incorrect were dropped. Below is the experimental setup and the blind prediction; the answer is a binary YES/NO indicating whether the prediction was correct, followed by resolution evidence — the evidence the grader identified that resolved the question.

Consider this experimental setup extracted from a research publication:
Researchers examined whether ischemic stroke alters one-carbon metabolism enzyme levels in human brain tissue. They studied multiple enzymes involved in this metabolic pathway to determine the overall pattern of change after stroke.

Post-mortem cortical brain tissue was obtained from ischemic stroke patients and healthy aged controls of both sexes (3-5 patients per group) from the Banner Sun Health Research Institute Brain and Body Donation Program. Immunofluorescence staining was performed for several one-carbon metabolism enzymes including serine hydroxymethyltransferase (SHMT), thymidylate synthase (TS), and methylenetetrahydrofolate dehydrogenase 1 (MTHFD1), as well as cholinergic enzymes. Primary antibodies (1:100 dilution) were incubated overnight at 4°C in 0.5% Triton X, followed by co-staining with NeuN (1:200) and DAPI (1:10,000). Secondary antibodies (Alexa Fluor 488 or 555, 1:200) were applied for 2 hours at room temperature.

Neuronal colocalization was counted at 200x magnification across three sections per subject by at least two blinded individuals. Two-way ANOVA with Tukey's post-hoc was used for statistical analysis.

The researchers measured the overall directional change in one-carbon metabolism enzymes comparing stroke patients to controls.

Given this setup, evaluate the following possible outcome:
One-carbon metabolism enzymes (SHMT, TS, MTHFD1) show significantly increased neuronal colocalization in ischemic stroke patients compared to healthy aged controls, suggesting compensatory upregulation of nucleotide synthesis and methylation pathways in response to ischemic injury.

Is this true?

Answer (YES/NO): YES